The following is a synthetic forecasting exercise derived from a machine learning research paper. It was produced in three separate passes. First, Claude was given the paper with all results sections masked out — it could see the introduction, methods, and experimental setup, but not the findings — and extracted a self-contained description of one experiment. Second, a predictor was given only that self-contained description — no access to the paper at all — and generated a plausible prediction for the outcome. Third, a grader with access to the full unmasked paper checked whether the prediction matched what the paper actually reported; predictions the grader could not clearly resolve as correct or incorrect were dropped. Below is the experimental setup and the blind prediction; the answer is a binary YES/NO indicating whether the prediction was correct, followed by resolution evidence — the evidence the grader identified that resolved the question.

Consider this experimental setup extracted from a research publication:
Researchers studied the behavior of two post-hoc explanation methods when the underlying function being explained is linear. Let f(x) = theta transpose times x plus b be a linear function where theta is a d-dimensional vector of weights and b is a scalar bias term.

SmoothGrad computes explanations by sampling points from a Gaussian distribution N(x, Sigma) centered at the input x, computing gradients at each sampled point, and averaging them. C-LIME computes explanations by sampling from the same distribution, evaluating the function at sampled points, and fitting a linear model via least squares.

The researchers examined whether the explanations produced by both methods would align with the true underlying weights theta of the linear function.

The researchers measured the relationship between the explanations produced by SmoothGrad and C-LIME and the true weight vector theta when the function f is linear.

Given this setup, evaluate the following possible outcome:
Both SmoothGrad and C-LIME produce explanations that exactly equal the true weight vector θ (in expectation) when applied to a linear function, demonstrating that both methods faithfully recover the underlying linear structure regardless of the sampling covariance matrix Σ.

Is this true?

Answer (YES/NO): NO